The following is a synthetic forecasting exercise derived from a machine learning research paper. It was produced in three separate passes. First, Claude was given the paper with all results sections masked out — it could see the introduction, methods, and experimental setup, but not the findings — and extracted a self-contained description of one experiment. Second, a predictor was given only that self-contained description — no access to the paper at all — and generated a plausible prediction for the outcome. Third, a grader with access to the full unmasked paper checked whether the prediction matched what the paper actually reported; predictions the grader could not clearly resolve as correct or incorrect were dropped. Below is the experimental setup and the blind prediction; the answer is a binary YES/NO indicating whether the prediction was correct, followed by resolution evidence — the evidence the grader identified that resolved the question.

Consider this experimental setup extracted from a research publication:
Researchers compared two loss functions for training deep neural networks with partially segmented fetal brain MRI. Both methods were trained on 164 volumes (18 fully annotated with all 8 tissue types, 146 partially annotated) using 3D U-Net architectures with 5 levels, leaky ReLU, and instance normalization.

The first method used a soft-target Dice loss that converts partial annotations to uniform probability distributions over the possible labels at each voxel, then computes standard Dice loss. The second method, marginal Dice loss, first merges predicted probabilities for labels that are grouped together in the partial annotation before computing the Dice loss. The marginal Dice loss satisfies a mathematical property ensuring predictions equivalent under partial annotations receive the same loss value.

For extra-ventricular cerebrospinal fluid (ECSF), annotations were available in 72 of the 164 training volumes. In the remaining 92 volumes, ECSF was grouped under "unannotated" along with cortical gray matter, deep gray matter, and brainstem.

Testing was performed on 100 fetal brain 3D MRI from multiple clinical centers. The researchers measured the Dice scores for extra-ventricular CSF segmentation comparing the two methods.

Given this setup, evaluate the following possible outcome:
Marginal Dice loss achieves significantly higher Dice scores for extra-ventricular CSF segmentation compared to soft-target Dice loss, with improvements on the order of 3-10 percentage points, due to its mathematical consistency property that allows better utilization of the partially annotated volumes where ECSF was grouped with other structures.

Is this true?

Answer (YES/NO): NO